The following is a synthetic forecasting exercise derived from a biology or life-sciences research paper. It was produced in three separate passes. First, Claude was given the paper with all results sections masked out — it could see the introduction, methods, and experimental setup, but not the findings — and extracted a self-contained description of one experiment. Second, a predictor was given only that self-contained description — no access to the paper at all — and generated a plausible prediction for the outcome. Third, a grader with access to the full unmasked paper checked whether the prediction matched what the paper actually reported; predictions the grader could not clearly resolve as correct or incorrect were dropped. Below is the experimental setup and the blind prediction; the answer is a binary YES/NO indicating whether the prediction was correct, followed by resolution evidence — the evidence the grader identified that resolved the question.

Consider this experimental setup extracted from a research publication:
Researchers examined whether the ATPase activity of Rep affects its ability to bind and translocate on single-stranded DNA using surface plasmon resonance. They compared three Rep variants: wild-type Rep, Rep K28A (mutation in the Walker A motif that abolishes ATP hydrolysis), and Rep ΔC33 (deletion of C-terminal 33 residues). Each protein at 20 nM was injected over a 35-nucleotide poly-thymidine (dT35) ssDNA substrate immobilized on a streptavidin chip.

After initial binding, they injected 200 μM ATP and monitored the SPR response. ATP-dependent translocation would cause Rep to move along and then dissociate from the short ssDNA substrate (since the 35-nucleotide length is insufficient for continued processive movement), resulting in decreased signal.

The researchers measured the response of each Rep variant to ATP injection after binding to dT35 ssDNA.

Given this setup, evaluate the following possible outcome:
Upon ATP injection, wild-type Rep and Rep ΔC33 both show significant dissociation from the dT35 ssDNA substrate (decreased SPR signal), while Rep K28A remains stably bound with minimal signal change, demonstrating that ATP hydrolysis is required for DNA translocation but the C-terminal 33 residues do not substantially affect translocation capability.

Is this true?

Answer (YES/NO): NO